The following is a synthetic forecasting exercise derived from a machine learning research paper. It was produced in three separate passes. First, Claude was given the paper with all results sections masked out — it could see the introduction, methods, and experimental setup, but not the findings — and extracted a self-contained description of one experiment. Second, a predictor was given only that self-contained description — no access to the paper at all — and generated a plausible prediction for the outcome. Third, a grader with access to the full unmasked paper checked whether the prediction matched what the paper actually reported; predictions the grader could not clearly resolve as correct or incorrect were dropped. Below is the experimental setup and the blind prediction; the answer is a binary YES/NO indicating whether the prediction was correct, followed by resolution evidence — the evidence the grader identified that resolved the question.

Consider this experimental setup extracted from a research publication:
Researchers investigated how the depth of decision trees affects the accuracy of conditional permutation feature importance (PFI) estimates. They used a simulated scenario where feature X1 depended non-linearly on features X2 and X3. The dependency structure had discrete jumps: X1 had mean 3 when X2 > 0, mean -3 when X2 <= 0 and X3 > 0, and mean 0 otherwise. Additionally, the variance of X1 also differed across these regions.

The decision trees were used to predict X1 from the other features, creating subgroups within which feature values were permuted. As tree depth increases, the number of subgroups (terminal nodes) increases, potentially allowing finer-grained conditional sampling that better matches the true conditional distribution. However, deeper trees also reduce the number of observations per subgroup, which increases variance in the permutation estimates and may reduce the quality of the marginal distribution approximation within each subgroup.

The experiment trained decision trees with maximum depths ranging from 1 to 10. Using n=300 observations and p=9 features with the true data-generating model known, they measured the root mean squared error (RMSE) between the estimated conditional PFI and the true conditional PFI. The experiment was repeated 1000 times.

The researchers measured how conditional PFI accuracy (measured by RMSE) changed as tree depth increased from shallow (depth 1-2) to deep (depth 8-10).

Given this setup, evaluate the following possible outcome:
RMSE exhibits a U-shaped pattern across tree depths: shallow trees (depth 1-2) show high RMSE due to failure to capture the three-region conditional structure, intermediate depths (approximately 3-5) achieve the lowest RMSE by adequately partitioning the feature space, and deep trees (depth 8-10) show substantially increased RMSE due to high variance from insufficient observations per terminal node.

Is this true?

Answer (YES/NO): NO